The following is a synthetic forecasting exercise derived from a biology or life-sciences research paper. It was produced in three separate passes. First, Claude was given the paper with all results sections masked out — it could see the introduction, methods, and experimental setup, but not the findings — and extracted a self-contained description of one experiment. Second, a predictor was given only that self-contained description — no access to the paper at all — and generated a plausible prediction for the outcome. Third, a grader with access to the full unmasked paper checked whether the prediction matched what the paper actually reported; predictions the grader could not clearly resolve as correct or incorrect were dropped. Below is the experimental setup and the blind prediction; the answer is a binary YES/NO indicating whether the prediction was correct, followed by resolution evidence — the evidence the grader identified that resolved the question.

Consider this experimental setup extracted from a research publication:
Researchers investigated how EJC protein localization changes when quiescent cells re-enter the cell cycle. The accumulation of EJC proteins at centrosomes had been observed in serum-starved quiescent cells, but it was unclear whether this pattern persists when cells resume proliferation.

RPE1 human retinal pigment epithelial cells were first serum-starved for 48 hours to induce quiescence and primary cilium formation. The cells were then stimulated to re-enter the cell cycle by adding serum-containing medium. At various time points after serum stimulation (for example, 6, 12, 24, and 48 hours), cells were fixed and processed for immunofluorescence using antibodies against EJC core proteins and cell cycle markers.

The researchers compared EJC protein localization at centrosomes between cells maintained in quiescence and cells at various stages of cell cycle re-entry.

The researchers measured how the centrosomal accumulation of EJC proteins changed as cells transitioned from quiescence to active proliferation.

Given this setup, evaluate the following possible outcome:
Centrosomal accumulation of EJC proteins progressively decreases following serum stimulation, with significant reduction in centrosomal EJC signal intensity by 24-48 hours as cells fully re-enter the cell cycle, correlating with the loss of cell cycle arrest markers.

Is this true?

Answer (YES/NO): YES